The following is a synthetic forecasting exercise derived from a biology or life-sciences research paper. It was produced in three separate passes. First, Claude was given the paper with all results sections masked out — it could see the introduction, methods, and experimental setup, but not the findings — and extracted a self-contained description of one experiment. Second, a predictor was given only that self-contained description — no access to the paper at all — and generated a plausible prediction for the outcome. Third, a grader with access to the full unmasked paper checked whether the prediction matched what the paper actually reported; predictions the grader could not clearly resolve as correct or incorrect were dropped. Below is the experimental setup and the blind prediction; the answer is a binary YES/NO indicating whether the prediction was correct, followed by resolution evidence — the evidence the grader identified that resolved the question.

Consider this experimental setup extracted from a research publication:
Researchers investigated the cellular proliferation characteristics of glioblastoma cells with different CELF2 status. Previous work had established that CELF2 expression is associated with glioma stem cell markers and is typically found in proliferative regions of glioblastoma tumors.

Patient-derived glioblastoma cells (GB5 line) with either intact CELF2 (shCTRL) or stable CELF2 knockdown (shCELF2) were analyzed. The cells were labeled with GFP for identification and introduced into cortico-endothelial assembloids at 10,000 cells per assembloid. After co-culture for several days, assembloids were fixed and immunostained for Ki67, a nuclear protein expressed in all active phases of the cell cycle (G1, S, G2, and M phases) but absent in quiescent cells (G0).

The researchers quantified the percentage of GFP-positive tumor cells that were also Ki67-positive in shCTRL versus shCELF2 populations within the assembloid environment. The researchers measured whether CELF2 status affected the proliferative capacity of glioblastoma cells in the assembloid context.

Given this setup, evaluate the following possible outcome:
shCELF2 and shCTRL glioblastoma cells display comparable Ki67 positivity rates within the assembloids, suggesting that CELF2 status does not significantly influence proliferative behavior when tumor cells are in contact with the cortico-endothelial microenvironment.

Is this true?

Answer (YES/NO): YES